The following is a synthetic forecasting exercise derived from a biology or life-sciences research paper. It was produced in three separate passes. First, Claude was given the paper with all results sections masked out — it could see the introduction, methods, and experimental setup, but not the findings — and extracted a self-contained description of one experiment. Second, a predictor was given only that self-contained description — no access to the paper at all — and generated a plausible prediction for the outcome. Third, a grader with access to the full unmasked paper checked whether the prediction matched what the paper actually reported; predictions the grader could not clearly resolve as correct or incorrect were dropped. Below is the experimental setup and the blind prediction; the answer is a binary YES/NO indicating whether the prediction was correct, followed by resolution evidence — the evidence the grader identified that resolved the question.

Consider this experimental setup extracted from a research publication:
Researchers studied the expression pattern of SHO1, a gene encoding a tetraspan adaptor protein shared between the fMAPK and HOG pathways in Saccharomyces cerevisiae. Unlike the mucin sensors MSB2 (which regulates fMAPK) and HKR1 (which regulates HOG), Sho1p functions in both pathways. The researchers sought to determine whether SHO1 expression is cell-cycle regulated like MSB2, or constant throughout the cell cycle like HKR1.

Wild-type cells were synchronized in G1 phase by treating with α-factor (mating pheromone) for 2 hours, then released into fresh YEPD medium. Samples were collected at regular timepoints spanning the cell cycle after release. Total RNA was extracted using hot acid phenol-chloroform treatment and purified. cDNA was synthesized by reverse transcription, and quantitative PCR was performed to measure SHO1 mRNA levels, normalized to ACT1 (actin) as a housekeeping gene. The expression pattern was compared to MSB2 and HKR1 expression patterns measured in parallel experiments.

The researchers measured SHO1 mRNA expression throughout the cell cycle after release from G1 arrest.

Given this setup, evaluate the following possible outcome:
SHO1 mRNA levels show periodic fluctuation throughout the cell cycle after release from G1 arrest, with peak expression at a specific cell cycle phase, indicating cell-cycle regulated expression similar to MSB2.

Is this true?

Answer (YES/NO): YES